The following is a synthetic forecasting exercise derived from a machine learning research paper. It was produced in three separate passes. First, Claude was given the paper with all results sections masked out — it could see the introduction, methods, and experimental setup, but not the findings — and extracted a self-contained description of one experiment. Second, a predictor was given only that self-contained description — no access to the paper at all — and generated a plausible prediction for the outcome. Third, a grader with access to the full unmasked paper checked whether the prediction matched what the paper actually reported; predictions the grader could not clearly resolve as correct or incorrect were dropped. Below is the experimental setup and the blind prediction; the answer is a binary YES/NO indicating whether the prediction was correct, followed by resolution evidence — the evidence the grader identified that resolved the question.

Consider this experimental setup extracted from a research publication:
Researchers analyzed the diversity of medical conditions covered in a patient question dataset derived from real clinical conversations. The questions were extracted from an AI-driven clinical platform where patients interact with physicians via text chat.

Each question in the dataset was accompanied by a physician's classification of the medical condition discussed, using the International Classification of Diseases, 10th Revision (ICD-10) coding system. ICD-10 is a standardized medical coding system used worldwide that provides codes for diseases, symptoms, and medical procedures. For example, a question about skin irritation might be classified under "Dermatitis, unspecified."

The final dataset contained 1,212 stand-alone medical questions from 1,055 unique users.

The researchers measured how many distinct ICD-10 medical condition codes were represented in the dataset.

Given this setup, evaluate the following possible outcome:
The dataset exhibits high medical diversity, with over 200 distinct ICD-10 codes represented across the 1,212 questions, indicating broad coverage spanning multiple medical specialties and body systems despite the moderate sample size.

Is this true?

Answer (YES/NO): NO